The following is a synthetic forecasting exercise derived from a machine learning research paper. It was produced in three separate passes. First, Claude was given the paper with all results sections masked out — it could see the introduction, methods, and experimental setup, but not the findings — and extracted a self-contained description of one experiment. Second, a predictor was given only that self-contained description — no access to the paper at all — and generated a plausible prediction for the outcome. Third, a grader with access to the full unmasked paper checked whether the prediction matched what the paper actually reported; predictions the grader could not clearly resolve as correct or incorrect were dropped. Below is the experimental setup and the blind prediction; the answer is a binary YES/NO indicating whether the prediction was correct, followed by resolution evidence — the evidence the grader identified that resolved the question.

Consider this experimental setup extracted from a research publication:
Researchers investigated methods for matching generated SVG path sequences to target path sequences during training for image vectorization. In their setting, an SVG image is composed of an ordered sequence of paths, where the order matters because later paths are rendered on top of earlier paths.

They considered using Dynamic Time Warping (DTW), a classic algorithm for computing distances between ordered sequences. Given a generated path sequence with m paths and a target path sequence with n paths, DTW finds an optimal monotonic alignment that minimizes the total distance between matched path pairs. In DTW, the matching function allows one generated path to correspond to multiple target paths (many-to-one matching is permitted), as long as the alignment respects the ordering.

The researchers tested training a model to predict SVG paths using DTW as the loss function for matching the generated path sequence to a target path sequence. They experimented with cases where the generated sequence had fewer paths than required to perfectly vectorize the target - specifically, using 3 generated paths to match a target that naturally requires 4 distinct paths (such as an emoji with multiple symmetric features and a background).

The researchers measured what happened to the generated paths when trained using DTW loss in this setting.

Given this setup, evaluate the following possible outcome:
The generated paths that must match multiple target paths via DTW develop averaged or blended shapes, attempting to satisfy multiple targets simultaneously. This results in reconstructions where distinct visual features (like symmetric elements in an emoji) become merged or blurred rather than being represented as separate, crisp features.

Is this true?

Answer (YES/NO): YES